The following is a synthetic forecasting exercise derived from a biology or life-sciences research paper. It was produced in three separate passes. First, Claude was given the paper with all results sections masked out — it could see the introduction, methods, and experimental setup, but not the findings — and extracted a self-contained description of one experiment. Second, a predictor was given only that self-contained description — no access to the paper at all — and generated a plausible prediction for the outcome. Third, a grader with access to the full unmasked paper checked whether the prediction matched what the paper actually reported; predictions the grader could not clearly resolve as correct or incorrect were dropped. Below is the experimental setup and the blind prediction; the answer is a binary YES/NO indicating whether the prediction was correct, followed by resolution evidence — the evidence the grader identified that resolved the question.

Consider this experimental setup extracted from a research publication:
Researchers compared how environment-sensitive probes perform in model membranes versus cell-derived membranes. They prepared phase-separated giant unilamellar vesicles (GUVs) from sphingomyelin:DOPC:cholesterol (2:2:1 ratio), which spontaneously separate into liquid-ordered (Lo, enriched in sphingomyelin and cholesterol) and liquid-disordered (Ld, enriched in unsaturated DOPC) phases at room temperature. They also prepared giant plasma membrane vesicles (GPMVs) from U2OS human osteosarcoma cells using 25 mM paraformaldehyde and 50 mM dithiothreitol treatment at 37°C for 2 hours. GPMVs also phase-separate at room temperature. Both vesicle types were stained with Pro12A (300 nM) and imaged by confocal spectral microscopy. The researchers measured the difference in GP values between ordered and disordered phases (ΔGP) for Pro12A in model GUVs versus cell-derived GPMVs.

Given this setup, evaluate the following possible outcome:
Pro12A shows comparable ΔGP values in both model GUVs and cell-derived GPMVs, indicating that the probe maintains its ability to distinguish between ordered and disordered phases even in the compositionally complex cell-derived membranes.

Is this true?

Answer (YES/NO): NO